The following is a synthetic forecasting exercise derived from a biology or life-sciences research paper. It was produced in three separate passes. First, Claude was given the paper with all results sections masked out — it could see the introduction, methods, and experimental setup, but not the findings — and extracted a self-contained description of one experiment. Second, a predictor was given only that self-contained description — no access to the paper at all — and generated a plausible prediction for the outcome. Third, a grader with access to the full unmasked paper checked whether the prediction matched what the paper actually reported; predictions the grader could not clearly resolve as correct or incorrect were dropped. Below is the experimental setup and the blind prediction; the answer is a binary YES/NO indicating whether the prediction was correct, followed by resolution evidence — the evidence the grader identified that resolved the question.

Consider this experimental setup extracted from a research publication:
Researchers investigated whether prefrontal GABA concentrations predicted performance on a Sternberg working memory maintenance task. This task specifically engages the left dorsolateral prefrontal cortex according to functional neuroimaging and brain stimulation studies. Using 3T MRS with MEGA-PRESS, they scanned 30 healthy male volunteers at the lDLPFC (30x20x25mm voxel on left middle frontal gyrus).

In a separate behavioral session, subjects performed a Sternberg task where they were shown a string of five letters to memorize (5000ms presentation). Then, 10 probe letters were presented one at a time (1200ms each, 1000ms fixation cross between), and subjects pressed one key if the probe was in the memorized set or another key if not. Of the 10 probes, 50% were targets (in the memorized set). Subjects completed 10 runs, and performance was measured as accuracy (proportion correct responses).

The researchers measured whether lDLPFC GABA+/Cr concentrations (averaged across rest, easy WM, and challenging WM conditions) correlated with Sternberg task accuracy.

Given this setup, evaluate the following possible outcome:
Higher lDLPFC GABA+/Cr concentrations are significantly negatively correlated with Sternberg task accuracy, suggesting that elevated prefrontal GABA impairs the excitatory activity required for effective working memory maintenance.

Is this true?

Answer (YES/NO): NO